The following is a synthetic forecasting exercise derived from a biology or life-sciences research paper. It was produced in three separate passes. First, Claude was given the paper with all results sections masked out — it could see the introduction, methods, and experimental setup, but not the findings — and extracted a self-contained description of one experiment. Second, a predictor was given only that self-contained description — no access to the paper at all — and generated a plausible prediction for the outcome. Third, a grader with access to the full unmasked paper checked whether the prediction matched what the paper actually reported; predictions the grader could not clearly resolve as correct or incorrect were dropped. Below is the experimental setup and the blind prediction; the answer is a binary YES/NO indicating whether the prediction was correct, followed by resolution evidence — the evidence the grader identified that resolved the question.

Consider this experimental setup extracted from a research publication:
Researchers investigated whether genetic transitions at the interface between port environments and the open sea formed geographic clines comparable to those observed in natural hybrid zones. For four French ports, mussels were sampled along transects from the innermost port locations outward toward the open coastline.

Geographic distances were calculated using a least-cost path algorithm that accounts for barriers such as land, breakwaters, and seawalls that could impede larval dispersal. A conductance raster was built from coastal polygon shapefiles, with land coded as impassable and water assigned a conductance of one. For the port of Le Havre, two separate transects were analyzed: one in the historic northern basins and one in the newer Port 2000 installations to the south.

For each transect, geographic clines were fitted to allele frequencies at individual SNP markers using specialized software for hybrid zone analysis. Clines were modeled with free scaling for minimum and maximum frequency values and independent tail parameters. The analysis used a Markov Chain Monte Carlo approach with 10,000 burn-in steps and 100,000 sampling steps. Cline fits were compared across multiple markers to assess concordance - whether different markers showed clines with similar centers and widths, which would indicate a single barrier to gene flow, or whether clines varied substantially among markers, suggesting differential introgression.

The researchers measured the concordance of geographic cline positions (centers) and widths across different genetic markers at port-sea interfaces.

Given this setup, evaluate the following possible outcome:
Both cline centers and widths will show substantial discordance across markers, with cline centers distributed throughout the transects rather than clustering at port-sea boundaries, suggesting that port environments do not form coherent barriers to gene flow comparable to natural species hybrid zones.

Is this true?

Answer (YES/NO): NO